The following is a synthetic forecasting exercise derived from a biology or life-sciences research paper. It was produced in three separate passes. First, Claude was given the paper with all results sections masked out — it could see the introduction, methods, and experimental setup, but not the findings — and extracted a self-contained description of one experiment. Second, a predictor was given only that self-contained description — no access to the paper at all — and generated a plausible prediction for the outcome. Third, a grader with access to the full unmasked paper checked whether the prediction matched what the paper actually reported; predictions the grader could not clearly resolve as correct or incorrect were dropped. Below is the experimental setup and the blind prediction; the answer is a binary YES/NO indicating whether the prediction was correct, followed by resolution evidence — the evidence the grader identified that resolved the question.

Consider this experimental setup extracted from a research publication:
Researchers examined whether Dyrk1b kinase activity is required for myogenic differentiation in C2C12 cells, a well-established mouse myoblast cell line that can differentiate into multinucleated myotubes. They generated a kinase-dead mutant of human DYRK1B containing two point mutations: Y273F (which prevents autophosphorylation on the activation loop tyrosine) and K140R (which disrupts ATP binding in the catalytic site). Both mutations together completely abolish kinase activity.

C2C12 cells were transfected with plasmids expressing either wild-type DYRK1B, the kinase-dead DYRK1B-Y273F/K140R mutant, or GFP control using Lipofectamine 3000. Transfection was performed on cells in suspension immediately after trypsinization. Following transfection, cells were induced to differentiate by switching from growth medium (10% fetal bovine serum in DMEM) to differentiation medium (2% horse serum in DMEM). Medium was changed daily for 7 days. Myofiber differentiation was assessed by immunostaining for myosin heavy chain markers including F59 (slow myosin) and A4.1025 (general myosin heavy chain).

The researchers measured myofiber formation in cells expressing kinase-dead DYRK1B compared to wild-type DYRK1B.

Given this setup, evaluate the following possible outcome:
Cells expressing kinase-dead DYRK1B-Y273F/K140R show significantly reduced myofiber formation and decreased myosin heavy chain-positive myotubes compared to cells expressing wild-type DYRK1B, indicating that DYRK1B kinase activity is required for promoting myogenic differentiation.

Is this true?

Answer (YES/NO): YES